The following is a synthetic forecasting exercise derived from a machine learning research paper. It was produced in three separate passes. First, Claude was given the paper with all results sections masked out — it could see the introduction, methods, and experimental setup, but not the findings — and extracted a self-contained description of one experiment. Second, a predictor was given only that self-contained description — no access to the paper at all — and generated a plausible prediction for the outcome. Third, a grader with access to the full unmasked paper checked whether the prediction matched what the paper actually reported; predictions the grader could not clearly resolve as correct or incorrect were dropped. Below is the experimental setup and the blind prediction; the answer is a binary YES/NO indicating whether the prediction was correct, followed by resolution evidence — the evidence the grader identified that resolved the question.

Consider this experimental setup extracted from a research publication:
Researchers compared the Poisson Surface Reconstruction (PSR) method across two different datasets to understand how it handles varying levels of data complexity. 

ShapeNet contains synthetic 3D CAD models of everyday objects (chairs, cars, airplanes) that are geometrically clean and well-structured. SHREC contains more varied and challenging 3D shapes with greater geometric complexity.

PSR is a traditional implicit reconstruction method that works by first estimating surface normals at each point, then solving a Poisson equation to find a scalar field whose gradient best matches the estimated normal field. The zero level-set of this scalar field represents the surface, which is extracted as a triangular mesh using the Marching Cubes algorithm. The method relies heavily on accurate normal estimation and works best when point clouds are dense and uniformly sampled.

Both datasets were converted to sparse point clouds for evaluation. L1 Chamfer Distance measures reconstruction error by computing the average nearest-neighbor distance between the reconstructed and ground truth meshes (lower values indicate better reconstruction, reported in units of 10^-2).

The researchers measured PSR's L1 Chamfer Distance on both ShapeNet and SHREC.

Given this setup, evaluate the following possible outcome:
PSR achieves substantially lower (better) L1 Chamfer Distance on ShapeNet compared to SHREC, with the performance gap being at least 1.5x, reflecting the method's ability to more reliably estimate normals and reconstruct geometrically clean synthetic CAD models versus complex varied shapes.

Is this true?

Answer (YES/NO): YES